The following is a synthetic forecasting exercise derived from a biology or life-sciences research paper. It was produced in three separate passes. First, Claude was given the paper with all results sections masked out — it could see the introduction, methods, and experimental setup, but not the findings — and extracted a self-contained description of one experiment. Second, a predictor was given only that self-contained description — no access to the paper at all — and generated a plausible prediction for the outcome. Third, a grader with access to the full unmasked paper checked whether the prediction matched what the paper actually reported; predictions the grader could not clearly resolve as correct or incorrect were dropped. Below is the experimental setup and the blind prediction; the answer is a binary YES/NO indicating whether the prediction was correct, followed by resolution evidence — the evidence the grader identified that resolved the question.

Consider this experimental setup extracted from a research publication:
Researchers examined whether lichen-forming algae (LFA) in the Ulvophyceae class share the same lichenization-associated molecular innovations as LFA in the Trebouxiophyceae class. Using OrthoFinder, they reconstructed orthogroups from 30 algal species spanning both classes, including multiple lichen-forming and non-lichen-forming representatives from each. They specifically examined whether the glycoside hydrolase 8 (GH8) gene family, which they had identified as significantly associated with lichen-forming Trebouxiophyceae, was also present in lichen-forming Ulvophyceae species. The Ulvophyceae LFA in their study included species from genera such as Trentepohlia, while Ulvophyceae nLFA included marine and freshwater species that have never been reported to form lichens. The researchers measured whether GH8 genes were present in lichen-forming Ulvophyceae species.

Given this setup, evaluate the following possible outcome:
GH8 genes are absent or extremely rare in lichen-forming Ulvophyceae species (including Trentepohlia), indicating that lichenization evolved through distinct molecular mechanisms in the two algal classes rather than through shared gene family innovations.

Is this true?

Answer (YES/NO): YES